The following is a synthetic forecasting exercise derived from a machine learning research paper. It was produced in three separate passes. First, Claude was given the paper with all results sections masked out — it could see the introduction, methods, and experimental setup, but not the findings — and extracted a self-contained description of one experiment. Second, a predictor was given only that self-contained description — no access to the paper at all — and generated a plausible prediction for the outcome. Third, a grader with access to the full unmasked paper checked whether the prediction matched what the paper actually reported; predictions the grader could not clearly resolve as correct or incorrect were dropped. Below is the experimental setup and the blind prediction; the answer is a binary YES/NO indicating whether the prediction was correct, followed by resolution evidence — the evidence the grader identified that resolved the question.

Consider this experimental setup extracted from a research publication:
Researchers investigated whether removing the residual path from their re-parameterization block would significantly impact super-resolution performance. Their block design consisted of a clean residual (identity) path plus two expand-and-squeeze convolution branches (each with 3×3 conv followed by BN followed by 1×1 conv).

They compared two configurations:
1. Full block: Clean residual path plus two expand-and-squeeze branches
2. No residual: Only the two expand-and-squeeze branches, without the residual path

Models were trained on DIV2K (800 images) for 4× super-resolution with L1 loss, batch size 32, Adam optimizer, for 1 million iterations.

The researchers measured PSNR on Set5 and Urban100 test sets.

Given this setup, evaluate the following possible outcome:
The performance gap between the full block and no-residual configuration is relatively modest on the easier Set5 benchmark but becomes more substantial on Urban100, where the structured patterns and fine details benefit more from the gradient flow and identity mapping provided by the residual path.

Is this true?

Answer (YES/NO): NO